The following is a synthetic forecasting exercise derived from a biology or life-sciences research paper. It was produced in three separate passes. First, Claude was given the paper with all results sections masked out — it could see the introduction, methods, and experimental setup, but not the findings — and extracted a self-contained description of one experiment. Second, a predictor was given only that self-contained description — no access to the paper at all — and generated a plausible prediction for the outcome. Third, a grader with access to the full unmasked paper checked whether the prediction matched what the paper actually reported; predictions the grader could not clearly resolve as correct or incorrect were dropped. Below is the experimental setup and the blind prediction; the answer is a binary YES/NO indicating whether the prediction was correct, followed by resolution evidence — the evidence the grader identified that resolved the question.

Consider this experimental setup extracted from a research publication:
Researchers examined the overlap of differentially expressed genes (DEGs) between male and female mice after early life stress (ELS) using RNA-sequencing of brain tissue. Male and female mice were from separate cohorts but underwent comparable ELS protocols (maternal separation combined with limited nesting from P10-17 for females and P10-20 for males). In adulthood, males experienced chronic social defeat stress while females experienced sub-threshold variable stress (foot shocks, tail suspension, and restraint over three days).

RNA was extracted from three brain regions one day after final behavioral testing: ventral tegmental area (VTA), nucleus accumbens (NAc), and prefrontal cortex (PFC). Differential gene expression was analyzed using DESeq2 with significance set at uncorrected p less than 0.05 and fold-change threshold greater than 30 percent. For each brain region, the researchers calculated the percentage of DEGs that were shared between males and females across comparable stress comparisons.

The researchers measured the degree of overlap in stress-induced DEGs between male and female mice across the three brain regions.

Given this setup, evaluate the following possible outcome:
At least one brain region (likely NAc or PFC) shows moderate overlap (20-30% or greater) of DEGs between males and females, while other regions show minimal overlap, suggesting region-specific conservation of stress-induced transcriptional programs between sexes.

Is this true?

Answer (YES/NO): NO